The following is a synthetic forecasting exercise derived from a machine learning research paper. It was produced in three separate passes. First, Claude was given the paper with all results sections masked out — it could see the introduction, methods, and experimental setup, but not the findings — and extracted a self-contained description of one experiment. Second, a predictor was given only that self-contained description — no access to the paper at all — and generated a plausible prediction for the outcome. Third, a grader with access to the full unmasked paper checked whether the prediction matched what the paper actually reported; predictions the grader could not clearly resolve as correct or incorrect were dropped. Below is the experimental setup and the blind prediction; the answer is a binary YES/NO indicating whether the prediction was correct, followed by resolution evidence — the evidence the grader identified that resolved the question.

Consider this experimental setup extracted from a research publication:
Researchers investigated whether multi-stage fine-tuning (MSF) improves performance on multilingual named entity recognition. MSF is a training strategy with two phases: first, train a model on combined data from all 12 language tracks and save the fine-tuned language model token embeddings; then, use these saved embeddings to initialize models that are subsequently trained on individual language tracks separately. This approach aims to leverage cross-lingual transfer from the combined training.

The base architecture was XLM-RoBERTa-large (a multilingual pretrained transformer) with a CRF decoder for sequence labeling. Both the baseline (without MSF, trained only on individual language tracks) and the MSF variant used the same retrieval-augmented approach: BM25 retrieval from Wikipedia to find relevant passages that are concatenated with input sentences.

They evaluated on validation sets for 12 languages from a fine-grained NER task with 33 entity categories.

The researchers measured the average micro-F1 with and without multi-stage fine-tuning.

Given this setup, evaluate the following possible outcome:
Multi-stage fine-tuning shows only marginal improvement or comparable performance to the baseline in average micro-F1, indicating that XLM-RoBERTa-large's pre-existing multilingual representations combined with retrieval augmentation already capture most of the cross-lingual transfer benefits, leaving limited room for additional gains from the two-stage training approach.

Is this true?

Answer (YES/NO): NO